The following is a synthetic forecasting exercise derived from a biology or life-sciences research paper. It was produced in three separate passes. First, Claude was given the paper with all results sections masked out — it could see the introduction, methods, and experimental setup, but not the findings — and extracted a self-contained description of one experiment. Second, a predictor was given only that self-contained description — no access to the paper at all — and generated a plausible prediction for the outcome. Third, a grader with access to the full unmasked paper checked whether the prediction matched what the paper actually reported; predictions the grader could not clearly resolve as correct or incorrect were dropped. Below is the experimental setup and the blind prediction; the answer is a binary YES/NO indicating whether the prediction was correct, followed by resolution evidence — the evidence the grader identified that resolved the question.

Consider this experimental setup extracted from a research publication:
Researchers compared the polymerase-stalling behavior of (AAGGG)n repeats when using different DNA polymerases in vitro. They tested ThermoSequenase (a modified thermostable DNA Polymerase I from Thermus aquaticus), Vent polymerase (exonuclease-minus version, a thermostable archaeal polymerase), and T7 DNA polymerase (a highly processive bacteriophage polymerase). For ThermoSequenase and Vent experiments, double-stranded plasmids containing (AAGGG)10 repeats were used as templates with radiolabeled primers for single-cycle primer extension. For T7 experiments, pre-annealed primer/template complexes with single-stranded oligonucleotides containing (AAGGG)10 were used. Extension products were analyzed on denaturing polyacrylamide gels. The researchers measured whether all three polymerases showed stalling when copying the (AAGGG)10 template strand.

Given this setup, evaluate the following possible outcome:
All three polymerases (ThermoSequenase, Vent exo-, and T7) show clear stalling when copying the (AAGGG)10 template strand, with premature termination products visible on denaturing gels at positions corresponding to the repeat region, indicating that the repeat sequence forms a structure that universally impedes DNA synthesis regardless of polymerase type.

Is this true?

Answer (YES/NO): NO